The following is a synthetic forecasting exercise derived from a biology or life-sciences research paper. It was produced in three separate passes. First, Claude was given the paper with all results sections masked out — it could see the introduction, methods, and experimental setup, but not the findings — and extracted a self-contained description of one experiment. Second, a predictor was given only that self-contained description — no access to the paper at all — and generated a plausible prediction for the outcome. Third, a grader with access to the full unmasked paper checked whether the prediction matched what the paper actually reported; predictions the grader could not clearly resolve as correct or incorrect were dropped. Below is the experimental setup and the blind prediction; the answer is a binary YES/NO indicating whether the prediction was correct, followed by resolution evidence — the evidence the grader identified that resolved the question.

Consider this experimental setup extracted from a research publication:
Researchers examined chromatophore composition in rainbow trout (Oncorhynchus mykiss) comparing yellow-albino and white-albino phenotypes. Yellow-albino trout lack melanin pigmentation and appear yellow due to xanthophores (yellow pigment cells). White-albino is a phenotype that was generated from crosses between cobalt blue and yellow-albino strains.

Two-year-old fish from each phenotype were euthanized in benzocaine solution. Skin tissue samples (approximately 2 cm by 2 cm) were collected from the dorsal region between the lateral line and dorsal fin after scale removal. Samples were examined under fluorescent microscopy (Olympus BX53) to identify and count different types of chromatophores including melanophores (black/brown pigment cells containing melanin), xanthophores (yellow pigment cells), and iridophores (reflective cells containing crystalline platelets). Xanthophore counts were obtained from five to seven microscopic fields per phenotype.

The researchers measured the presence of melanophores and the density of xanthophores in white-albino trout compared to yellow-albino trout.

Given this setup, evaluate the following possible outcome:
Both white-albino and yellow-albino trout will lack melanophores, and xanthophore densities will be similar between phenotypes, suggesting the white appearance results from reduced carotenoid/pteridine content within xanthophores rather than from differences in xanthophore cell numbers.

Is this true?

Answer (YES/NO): NO